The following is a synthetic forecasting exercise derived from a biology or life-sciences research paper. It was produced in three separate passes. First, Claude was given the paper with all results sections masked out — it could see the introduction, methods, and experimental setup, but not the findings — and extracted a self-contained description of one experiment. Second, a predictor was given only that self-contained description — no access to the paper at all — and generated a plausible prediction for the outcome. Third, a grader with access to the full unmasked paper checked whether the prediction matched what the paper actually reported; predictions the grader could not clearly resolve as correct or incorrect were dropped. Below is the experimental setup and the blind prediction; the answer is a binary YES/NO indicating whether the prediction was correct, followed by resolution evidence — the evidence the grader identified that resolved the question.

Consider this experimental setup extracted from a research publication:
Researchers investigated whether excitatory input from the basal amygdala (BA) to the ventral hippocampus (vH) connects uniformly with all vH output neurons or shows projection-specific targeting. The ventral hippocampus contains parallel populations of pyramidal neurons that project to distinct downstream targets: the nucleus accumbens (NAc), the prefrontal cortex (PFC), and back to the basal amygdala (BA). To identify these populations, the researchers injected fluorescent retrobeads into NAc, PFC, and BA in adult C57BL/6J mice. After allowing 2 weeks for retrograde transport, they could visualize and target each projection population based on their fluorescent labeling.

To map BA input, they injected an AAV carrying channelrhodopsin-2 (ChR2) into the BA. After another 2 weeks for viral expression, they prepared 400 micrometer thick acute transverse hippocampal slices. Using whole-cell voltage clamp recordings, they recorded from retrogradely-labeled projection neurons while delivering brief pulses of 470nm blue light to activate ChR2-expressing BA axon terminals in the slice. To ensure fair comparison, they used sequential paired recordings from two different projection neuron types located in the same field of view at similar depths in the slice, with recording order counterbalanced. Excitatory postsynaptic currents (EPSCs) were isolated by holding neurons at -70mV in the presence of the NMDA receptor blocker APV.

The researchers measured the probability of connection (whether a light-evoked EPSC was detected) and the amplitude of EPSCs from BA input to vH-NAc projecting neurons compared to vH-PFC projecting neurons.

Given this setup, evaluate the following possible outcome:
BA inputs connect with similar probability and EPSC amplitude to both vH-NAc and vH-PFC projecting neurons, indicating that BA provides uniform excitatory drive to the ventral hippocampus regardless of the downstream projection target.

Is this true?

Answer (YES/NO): NO